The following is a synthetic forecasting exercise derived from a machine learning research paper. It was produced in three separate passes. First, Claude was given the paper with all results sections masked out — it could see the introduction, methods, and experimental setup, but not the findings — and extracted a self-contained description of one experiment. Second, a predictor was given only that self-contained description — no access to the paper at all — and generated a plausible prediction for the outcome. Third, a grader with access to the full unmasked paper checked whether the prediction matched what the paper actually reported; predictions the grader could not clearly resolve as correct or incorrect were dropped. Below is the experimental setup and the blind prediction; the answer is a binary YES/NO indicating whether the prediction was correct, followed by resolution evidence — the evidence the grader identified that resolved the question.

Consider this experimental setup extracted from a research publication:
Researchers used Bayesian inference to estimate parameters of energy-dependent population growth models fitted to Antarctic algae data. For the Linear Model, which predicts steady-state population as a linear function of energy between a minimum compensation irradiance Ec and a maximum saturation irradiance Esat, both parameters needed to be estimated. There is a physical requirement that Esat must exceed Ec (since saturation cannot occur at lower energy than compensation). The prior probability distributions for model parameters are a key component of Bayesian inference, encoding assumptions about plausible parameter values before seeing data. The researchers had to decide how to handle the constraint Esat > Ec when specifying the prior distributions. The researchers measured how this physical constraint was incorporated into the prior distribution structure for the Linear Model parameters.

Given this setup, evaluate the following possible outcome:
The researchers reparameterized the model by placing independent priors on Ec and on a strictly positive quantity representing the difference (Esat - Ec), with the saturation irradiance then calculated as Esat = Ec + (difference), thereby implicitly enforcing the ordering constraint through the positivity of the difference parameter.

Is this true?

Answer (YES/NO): NO